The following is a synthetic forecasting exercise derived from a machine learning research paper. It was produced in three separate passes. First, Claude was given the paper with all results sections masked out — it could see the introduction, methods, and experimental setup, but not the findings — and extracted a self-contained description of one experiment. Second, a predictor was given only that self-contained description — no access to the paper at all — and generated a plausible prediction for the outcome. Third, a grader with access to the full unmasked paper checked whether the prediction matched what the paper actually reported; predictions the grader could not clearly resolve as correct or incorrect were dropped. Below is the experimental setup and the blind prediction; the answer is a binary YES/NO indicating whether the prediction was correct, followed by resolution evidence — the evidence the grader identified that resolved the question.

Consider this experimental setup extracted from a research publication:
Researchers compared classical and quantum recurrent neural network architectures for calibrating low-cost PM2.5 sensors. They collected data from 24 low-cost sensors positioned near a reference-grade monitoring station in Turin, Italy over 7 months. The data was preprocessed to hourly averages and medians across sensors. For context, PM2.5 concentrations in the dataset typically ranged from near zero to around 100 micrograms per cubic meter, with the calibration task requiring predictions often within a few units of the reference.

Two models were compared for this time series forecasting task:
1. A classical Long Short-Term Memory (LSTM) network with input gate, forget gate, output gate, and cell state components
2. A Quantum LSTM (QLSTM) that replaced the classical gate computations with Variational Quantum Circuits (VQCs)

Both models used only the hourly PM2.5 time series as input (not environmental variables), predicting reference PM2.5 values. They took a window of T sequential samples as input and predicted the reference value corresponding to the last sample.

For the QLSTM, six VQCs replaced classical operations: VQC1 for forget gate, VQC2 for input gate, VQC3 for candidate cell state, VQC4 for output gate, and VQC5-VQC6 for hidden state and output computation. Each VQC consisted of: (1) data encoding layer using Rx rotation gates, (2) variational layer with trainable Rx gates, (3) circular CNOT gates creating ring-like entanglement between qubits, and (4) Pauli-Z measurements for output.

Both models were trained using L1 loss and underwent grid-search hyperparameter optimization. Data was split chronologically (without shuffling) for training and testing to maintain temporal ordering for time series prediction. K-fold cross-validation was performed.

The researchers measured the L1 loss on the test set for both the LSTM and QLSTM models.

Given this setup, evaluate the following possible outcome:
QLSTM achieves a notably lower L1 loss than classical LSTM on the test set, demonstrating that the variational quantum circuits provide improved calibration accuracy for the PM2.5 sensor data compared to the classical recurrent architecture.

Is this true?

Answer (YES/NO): NO